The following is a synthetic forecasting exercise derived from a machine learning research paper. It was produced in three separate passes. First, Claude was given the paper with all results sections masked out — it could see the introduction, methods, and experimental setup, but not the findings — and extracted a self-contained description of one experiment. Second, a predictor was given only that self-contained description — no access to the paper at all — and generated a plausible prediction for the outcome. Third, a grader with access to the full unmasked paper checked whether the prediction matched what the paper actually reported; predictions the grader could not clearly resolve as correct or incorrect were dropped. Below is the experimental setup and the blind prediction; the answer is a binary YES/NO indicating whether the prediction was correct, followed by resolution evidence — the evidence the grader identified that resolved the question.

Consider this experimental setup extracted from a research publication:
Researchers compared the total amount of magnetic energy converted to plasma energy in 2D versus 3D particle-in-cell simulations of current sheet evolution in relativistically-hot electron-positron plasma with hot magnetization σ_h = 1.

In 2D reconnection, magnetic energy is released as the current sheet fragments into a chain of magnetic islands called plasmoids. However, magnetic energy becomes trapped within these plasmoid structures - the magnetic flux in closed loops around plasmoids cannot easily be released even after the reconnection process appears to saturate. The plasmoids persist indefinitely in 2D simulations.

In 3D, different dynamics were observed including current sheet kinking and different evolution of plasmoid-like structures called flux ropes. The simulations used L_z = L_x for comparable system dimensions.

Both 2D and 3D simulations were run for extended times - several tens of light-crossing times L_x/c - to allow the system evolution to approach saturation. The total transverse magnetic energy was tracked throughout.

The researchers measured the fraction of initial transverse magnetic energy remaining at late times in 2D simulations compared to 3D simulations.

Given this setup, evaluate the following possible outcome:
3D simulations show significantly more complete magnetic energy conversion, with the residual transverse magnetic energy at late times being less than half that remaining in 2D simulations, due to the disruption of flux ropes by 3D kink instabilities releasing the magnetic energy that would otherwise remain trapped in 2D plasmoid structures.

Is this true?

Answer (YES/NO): NO